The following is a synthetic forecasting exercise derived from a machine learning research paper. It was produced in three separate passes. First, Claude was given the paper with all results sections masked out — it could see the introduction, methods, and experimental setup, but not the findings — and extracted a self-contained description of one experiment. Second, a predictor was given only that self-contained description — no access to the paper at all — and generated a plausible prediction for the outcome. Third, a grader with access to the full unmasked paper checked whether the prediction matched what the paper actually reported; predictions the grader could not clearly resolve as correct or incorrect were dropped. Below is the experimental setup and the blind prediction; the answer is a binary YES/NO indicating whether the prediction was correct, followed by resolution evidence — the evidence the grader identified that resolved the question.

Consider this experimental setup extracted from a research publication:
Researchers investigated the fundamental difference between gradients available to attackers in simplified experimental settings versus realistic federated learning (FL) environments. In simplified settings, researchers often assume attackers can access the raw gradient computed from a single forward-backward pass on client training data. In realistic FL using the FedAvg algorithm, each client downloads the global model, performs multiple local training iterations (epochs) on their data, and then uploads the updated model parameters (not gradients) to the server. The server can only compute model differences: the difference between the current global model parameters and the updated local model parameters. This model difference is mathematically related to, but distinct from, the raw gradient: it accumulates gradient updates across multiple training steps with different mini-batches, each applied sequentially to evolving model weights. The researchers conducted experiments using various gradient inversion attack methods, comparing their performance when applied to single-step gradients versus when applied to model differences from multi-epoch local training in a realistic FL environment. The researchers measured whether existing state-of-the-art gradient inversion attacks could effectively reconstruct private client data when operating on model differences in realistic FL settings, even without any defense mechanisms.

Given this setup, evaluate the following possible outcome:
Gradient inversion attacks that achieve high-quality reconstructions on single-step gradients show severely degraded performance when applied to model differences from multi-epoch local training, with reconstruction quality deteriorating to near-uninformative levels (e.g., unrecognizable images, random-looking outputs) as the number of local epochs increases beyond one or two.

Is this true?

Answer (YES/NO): YES